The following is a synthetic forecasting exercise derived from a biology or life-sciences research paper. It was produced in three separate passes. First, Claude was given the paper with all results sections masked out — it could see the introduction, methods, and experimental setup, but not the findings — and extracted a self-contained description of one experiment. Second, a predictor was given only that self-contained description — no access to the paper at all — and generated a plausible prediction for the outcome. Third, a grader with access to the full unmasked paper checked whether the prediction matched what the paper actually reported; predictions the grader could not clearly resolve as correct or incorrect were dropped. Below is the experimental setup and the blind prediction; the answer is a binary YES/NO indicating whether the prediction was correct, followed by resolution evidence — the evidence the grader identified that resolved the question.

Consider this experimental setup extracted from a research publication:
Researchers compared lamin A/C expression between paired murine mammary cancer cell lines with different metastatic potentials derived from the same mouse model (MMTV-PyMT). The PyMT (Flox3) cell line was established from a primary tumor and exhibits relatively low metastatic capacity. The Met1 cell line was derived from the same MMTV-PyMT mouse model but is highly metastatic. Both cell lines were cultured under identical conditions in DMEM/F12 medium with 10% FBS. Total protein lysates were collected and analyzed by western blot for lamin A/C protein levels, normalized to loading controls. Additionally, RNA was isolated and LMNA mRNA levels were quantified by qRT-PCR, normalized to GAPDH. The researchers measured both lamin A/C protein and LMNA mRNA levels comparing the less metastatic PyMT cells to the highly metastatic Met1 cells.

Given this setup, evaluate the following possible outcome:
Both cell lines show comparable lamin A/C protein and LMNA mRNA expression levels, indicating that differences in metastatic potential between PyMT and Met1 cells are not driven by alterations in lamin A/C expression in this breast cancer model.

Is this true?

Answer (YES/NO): NO